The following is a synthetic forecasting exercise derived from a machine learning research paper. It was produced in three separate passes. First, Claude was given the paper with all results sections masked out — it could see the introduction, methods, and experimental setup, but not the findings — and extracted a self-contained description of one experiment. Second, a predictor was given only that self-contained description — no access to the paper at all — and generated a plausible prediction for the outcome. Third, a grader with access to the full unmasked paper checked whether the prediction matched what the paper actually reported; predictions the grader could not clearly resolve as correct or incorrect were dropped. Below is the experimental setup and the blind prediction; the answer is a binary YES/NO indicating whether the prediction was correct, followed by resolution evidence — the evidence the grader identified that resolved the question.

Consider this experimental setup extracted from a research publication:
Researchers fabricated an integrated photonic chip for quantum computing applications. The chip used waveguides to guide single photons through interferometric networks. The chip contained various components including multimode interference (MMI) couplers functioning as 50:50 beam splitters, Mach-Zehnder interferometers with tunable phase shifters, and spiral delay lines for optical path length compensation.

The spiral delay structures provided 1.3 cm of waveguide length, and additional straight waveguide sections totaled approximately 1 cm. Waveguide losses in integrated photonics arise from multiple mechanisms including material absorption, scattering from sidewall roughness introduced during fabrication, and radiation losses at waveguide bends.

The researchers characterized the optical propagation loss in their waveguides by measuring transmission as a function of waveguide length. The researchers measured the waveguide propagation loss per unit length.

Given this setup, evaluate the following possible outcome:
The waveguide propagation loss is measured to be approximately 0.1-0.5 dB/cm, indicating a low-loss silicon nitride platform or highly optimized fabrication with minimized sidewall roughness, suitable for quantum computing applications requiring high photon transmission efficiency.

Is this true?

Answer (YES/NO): NO